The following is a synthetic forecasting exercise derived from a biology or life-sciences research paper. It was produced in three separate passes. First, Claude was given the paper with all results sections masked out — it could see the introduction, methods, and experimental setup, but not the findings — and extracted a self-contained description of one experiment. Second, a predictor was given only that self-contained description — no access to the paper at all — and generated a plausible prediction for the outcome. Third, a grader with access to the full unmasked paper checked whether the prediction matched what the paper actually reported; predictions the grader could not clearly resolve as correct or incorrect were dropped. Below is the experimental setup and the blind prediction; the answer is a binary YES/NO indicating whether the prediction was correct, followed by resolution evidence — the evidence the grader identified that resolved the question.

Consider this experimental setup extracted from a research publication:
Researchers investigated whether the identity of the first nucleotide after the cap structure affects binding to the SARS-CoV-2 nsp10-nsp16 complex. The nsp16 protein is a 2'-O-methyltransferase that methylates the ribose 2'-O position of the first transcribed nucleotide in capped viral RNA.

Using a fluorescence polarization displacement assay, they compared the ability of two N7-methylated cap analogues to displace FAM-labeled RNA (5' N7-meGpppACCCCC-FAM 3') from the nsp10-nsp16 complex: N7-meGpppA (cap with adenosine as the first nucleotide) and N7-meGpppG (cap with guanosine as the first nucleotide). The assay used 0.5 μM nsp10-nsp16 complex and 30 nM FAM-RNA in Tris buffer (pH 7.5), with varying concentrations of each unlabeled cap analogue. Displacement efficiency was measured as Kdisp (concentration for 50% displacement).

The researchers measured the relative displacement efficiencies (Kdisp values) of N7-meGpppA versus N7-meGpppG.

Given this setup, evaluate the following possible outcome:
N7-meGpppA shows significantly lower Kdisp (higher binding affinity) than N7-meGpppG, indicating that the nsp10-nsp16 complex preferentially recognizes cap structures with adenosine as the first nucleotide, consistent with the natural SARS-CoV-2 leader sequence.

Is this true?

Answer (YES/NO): NO